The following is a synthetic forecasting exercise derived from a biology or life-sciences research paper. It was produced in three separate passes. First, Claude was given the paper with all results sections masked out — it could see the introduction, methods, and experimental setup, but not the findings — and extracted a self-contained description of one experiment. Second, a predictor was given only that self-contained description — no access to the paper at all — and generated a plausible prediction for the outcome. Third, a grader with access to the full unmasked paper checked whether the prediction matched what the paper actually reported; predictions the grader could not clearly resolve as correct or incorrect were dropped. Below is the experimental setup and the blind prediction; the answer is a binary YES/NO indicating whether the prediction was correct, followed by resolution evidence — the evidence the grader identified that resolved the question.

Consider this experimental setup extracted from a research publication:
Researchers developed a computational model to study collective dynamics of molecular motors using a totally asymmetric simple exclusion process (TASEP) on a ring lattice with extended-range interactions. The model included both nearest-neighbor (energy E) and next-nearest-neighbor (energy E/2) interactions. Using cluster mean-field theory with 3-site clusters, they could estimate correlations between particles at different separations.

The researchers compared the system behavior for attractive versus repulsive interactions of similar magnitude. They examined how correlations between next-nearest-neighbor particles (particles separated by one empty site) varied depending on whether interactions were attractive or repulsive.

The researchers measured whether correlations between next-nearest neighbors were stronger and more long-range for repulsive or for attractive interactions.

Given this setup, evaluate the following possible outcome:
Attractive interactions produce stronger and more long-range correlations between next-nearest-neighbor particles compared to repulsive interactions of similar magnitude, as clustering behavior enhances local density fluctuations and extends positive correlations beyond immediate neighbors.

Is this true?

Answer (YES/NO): YES